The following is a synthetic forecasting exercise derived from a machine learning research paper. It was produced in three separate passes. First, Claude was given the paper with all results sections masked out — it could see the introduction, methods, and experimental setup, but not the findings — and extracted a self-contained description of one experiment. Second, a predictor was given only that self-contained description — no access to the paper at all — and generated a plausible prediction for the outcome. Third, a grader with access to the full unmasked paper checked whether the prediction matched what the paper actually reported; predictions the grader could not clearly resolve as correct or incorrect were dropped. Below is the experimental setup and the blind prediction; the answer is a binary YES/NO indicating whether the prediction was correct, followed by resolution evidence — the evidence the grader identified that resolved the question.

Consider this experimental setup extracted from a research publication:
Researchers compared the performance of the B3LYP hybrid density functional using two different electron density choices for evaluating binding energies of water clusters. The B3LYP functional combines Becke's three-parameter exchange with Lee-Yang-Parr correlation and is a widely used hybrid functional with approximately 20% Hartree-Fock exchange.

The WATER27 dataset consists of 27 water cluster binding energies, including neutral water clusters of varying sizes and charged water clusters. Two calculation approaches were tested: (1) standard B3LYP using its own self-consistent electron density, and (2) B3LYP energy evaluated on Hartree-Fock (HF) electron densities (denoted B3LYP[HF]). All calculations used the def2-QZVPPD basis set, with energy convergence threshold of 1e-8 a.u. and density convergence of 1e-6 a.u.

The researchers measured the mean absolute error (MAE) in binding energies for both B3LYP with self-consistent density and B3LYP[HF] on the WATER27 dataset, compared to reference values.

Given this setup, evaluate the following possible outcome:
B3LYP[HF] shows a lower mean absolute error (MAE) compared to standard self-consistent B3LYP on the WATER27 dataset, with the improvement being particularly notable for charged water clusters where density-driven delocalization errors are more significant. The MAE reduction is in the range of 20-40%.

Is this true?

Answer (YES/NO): NO